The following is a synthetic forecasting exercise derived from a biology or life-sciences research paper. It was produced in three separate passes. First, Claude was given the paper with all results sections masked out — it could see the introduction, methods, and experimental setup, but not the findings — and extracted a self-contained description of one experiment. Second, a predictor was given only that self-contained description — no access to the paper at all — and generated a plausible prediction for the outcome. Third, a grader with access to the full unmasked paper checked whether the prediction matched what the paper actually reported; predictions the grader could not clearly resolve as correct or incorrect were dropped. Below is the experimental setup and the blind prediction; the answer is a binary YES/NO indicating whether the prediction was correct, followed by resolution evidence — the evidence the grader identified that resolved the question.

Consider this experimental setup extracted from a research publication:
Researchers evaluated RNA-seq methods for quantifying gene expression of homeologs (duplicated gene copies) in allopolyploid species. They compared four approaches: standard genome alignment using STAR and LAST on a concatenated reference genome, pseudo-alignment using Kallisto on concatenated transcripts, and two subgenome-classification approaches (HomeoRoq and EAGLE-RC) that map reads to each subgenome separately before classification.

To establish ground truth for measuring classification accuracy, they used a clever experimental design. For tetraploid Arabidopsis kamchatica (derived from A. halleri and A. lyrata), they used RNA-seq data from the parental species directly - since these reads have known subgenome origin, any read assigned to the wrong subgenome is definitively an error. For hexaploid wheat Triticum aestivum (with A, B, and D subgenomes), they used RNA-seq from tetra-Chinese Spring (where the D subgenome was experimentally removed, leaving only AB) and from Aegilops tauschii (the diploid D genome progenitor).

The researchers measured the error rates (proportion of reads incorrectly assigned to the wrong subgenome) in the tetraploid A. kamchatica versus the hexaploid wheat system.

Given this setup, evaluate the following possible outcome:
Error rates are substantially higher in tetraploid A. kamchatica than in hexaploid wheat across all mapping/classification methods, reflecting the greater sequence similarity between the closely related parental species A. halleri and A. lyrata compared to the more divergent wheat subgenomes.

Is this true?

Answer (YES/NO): NO